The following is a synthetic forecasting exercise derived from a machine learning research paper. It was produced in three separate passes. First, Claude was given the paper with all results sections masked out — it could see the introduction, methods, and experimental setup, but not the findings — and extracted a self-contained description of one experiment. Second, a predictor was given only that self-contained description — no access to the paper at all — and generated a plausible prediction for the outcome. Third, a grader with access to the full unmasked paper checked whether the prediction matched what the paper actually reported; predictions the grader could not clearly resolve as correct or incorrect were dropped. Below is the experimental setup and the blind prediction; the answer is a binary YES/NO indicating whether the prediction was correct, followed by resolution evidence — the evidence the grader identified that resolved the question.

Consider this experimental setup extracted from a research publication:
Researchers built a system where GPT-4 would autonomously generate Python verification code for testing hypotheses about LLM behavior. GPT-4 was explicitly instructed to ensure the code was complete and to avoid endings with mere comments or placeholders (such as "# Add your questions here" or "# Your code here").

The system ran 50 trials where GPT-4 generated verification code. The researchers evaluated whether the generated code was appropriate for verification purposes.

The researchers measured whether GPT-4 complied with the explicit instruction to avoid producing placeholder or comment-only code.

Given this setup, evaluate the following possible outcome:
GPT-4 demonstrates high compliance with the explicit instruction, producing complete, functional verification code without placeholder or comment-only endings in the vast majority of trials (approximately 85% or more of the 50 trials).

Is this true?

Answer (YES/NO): NO